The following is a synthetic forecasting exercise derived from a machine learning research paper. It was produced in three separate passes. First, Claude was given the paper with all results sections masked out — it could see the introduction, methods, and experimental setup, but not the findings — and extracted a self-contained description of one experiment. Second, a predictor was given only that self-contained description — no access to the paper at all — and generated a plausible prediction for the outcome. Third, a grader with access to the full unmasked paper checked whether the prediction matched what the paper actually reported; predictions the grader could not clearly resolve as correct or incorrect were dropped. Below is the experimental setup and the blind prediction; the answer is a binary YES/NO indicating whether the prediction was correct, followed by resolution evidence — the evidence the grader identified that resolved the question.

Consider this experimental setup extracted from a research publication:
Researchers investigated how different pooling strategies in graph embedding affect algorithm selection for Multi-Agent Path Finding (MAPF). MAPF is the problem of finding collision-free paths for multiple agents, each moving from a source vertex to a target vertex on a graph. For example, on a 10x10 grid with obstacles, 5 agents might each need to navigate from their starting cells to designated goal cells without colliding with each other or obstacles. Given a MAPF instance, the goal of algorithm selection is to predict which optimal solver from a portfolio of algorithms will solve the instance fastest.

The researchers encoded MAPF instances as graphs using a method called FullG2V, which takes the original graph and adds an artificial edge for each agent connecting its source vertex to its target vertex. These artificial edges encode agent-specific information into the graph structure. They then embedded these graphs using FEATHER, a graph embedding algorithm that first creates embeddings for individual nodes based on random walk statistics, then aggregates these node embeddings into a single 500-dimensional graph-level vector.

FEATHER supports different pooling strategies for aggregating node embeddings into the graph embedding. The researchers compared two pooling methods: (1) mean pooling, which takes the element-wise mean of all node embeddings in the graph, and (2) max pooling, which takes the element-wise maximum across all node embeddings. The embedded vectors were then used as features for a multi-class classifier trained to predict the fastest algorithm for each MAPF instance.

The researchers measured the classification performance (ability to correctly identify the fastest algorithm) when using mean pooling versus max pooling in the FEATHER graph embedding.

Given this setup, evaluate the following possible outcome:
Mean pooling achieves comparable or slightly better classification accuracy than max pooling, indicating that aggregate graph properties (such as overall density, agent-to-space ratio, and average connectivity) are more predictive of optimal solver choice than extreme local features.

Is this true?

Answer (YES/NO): NO